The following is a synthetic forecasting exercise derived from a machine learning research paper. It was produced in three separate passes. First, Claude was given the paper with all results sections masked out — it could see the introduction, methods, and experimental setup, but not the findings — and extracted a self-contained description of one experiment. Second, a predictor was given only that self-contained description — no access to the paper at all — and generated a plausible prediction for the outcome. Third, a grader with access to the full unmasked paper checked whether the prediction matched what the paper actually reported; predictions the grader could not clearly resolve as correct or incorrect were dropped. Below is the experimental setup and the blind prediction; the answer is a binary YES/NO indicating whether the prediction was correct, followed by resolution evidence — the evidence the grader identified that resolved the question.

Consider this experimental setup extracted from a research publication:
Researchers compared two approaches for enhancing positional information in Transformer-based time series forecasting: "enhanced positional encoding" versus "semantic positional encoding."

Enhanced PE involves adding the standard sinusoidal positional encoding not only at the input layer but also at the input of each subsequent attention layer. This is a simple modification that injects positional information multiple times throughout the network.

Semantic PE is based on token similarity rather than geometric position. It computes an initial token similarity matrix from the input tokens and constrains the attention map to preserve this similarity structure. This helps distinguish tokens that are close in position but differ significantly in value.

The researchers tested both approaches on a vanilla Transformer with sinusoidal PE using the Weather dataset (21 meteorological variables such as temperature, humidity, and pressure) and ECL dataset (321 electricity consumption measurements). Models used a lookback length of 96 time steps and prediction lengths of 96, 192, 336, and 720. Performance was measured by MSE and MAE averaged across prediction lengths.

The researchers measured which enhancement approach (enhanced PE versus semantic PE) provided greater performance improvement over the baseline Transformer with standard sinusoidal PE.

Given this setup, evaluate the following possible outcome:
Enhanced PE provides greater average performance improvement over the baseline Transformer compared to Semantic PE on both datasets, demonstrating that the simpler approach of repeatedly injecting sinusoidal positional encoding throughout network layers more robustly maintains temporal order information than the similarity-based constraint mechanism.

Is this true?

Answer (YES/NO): YES